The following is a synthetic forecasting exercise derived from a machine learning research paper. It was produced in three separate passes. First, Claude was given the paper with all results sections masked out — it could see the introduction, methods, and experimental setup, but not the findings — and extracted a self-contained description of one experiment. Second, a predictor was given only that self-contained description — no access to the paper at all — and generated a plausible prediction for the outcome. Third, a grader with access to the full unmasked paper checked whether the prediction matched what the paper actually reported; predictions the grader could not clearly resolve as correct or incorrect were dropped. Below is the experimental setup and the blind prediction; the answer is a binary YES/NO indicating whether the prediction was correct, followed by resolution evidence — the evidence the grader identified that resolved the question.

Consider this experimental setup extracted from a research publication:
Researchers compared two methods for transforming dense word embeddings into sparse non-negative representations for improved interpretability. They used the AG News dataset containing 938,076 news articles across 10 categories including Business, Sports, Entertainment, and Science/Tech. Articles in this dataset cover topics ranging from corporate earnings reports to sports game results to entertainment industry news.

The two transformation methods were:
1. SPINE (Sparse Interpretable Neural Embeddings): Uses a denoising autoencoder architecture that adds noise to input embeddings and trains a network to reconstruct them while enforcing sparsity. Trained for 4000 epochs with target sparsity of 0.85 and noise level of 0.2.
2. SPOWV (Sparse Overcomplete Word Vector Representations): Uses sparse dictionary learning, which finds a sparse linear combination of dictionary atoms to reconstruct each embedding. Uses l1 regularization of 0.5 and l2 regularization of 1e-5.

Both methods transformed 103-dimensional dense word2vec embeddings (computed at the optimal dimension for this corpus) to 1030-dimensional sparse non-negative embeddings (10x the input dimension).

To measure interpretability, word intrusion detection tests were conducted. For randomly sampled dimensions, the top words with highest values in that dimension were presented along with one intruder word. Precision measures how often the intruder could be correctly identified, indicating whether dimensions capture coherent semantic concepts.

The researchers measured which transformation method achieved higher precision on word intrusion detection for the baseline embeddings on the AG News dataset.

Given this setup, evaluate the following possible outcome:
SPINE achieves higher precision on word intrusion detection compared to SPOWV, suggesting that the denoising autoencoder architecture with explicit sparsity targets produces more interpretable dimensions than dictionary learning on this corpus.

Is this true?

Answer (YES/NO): YES